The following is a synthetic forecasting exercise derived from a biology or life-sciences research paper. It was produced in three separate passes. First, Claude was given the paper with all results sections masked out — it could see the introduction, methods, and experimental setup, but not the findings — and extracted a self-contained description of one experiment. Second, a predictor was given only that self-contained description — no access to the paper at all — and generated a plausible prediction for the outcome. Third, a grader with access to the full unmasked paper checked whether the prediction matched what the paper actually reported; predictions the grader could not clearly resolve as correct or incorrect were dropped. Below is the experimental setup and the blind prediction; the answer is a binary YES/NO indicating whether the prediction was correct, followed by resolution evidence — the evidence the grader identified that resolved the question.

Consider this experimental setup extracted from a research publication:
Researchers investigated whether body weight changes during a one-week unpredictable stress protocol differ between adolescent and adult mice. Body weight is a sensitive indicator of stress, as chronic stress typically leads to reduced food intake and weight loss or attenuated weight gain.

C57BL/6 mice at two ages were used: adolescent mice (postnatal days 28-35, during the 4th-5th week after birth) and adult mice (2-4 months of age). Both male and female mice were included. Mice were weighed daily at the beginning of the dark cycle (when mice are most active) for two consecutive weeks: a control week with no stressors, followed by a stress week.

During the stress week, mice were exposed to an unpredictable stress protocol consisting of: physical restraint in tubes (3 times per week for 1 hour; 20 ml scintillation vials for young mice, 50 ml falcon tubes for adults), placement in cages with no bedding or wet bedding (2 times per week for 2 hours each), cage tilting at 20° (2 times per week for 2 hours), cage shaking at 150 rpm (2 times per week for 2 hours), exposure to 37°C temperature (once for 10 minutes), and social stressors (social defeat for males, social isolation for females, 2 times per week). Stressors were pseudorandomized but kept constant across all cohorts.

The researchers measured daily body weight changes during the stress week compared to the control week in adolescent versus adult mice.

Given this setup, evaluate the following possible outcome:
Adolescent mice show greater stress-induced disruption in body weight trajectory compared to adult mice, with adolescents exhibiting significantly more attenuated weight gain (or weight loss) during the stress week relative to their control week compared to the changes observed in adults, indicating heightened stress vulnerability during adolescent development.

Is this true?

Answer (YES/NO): NO